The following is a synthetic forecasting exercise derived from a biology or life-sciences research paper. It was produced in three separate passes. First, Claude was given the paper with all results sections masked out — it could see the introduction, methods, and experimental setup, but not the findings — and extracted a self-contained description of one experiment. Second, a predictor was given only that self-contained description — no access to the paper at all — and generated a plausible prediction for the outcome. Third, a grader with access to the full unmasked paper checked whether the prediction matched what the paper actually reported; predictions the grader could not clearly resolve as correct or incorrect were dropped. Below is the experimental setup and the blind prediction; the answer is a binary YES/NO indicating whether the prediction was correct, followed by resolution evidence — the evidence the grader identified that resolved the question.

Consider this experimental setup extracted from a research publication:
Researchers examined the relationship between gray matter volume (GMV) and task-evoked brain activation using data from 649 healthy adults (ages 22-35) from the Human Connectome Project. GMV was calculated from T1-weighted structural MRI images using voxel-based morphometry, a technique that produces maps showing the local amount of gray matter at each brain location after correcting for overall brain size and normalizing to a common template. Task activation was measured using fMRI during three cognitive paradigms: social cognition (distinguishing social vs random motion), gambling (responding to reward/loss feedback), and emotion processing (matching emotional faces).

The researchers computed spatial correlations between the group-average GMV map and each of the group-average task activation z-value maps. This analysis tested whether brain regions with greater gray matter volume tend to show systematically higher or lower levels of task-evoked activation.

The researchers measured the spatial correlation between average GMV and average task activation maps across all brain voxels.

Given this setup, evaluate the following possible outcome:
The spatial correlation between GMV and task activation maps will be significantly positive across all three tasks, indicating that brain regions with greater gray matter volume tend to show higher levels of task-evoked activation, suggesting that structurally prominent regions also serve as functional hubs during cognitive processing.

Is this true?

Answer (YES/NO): YES